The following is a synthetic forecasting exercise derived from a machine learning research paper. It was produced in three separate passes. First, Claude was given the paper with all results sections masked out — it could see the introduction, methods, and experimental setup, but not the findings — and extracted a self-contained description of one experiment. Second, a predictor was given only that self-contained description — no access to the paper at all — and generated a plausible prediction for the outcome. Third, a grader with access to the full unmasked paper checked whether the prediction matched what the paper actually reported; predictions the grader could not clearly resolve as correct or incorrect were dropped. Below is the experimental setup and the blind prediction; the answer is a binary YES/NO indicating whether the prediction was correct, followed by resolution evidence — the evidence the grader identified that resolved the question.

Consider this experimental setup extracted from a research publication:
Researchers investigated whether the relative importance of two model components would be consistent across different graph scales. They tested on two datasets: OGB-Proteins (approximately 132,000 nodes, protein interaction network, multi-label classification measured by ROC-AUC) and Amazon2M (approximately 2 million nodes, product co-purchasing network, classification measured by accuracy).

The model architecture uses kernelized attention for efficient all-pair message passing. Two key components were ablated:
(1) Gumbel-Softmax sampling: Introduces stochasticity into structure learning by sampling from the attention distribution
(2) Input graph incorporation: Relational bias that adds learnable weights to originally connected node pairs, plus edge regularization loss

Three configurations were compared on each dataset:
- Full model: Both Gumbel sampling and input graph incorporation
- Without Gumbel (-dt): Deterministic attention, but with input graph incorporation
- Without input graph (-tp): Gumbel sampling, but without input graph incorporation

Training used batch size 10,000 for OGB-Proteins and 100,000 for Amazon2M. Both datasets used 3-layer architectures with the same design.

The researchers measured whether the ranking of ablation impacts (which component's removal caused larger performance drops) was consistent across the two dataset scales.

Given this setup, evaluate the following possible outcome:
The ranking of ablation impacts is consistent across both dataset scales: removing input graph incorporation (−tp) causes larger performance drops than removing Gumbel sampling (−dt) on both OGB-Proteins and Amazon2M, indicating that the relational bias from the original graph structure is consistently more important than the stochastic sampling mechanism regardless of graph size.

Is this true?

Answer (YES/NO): NO